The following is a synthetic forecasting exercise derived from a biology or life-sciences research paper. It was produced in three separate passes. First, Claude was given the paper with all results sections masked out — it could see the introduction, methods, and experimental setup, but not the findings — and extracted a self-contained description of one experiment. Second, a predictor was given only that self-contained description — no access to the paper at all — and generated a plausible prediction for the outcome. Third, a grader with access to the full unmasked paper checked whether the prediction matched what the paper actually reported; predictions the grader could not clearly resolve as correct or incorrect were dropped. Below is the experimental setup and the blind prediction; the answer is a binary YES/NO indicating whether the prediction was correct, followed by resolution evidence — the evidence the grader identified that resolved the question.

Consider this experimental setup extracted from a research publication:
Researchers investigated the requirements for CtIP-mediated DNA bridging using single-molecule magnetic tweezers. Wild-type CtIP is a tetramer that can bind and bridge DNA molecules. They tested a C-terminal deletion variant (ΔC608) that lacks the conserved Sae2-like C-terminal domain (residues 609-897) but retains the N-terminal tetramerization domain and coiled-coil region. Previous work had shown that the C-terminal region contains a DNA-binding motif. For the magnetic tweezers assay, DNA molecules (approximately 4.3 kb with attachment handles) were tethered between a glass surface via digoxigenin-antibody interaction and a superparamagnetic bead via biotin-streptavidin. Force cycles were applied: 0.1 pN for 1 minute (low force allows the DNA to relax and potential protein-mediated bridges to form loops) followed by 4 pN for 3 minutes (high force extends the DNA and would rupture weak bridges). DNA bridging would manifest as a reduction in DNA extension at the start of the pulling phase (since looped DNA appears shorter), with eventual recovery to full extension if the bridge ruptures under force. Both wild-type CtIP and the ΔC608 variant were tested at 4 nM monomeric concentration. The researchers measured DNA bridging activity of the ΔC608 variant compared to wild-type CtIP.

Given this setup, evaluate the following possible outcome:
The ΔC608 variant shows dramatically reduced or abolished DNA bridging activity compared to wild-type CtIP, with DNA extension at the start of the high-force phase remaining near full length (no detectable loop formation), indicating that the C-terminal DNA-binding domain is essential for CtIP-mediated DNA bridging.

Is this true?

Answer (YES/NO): YES